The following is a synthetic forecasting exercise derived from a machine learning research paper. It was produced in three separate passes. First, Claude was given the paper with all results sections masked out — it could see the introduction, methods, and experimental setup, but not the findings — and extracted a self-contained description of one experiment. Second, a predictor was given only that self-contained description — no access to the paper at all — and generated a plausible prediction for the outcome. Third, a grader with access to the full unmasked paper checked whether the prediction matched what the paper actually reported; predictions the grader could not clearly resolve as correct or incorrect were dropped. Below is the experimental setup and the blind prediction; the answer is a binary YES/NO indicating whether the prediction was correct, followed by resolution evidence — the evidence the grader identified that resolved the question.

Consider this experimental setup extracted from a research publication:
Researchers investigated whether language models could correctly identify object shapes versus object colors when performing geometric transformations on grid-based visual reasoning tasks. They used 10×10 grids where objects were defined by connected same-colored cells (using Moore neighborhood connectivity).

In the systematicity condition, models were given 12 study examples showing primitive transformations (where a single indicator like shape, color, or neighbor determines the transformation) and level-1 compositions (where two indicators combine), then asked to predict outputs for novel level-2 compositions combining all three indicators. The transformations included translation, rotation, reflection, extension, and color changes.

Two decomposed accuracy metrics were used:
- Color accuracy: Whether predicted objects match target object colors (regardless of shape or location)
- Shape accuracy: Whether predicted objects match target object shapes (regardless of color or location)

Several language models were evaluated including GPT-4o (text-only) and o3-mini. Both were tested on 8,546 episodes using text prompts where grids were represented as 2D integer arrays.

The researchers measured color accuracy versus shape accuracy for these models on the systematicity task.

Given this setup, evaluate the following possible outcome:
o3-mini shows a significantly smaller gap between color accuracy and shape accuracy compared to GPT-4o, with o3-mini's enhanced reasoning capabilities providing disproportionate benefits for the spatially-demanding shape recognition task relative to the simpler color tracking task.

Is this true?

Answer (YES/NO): NO